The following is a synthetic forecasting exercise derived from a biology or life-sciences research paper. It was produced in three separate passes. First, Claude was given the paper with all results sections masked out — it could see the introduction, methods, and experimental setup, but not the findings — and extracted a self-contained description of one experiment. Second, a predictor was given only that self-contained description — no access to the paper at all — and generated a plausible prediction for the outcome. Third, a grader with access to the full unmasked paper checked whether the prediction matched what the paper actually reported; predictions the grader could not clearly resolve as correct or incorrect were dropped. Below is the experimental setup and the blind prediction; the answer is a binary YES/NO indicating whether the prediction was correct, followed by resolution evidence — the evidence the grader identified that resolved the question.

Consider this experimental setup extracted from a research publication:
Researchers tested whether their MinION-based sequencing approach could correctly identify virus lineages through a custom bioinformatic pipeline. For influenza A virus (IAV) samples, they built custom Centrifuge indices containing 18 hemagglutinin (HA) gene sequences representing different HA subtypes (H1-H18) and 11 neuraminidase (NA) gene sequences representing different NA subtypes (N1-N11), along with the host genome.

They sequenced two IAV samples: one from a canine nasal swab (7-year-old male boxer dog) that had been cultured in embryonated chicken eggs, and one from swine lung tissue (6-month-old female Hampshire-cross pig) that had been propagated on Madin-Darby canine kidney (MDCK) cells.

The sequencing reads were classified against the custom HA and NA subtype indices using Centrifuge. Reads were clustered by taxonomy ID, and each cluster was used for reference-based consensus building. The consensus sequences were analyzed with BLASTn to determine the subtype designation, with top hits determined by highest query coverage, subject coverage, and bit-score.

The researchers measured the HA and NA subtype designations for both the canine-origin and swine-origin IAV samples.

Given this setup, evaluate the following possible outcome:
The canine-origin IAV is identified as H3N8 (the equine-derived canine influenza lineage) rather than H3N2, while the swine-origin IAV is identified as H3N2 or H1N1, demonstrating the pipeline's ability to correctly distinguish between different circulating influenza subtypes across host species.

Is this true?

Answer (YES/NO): NO